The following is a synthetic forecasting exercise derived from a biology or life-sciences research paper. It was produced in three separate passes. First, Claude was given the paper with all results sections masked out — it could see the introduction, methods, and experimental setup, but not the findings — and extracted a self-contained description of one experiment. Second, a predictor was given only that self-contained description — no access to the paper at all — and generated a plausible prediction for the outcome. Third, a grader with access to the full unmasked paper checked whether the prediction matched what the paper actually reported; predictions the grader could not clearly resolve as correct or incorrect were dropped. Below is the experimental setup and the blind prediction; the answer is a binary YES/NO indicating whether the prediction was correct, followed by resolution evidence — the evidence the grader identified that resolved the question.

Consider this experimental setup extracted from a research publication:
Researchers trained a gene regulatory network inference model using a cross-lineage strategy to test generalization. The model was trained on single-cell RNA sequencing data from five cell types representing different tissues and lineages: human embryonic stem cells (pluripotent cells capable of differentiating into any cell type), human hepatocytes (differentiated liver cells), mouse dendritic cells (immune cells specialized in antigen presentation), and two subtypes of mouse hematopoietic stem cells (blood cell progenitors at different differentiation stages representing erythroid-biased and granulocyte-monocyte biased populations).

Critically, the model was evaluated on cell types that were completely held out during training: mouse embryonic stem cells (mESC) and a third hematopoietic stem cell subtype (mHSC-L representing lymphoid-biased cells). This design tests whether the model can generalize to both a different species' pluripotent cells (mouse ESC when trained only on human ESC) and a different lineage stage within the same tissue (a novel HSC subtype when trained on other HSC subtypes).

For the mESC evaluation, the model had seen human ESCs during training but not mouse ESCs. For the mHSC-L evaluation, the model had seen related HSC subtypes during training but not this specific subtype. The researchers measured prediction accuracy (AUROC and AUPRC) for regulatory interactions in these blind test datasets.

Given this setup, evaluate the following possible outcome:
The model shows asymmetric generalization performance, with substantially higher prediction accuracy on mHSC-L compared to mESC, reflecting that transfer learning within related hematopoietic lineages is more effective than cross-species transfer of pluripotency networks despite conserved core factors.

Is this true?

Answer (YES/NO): NO